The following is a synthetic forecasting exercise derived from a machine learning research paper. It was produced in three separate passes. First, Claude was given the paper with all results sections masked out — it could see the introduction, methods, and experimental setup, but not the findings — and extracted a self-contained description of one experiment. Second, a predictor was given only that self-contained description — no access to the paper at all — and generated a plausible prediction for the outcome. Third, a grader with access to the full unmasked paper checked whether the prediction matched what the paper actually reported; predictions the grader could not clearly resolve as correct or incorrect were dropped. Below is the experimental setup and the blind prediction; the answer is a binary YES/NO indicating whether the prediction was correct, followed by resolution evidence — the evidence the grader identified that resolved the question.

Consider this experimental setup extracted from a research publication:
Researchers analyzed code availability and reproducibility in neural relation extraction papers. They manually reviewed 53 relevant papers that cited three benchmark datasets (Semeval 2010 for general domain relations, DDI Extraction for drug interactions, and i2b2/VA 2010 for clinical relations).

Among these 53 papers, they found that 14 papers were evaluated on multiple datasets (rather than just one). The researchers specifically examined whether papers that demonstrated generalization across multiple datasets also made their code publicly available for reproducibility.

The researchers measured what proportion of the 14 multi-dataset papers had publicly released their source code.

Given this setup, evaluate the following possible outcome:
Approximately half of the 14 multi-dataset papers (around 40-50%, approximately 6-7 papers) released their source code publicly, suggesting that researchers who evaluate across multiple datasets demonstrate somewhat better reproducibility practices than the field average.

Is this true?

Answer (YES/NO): NO